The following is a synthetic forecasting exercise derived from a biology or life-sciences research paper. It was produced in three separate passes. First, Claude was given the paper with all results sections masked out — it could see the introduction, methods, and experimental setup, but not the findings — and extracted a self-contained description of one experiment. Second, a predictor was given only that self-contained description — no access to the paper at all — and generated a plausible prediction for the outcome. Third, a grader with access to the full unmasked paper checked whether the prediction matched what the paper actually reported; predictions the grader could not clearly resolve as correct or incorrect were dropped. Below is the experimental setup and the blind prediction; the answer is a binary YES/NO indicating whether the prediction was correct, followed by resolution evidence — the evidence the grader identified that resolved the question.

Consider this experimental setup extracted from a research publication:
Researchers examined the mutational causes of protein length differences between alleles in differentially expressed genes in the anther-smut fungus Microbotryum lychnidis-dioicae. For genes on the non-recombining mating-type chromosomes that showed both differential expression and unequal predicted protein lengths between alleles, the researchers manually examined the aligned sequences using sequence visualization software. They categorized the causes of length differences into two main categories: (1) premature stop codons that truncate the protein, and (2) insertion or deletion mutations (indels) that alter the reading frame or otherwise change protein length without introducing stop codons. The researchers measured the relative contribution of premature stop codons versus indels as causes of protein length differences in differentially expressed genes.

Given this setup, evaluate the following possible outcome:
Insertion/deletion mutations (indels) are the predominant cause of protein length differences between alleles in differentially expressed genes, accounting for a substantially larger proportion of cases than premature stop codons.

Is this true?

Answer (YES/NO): YES